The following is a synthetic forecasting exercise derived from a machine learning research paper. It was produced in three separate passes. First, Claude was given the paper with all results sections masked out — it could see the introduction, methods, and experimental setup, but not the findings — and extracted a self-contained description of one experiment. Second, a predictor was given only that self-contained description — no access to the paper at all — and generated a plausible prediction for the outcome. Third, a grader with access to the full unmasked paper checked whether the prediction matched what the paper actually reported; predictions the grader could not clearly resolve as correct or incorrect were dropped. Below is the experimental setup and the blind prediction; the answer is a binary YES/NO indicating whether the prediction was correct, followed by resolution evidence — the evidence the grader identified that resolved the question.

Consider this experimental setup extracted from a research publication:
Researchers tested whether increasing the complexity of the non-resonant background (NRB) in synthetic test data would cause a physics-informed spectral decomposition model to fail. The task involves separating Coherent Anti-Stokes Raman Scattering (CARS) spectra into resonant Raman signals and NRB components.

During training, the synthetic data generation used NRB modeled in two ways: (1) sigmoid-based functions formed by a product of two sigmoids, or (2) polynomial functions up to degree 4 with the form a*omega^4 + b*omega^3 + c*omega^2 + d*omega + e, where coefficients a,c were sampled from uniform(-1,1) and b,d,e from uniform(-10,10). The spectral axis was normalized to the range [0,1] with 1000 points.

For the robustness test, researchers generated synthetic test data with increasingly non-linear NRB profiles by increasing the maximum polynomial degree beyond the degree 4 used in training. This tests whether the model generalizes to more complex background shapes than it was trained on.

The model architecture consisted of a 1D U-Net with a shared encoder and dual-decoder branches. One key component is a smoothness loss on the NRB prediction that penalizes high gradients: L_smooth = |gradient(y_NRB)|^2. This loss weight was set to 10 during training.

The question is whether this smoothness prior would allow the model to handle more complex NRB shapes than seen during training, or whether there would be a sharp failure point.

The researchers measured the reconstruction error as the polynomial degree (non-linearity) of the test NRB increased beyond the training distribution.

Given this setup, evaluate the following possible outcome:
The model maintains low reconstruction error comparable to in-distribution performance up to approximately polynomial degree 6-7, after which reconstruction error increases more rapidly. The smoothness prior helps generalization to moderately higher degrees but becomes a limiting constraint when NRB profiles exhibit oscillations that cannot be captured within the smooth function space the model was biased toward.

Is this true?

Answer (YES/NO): NO